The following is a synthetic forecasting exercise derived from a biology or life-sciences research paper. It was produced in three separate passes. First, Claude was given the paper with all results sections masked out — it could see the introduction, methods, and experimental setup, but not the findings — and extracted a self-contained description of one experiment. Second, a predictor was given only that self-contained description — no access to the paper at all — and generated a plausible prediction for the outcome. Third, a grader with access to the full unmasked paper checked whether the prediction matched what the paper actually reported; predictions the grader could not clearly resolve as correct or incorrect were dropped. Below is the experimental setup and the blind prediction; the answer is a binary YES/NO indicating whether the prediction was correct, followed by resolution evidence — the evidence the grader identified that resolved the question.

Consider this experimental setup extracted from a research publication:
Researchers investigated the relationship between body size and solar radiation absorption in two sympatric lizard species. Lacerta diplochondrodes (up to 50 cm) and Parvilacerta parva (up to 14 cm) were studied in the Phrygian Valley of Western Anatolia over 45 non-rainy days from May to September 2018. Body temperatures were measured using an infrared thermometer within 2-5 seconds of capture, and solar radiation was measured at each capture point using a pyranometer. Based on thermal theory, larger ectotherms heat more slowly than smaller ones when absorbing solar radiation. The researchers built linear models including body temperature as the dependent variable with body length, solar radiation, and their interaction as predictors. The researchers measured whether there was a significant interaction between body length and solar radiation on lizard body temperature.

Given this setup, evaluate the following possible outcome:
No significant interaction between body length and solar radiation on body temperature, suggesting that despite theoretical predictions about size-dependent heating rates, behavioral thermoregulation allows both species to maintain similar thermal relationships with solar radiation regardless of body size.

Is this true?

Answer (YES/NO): YES